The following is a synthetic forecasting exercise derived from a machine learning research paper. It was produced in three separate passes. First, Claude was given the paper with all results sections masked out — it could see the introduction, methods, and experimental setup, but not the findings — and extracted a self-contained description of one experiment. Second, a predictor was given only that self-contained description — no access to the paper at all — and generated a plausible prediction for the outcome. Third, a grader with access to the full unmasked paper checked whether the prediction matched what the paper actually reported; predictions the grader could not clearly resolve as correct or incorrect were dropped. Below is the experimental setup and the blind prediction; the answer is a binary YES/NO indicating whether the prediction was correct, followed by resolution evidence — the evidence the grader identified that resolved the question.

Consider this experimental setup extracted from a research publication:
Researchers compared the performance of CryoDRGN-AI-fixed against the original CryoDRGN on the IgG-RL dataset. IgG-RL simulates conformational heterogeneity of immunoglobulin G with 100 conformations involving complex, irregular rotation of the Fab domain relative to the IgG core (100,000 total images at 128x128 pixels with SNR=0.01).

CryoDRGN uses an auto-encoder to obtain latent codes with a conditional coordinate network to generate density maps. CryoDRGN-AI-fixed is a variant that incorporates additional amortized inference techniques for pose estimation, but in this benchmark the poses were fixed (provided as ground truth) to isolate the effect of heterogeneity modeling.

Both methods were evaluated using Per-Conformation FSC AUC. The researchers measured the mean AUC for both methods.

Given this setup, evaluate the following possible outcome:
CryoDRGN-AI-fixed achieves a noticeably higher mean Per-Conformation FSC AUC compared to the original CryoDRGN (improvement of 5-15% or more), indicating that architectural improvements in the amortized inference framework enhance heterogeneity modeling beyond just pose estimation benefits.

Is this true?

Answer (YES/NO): NO